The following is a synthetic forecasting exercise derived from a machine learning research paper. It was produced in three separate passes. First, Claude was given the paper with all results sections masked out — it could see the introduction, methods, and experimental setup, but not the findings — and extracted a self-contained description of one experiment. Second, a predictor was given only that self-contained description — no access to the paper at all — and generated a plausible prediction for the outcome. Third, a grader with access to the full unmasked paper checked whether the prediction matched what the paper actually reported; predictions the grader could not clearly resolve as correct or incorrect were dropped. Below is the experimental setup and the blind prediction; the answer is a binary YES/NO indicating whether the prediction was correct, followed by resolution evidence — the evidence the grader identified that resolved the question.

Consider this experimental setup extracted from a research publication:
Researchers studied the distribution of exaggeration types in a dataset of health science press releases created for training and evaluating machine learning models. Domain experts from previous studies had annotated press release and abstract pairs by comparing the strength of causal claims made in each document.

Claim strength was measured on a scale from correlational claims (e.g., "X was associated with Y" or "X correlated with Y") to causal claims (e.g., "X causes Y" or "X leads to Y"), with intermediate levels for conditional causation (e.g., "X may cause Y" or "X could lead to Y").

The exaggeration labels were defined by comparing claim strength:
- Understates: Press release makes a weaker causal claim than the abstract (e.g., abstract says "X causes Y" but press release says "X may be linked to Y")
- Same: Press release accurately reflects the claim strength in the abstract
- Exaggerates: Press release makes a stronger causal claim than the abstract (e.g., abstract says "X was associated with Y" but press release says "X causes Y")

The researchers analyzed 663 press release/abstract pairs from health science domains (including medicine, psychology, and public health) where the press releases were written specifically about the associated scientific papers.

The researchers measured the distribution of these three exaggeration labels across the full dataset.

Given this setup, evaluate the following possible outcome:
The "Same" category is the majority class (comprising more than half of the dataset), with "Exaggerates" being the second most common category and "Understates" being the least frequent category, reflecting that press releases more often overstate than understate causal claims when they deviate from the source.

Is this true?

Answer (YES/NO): YES